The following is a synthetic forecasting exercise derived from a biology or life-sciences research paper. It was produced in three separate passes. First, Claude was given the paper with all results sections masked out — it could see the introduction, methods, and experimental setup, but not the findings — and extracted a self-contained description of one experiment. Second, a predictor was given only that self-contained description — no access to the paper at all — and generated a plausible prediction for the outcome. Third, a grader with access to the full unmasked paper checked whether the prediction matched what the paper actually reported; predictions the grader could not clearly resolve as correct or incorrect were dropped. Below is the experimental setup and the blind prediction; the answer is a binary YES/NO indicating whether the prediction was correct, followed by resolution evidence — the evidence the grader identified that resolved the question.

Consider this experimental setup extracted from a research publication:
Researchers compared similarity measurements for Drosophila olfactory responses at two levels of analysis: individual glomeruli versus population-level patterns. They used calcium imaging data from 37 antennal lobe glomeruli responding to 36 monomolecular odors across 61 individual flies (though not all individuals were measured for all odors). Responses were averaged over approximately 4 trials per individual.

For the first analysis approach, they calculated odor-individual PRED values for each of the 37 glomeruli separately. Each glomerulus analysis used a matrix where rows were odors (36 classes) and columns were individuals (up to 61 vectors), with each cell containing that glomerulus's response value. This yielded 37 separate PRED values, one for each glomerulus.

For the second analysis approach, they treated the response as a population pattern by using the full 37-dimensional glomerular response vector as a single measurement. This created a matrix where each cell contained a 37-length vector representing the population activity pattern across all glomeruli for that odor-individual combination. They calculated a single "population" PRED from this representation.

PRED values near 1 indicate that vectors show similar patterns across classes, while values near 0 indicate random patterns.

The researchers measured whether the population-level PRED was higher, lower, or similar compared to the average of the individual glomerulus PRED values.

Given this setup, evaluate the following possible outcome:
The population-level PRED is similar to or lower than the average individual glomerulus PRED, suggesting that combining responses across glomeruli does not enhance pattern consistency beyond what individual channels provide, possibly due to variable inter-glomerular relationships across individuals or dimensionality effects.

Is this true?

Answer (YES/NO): NO